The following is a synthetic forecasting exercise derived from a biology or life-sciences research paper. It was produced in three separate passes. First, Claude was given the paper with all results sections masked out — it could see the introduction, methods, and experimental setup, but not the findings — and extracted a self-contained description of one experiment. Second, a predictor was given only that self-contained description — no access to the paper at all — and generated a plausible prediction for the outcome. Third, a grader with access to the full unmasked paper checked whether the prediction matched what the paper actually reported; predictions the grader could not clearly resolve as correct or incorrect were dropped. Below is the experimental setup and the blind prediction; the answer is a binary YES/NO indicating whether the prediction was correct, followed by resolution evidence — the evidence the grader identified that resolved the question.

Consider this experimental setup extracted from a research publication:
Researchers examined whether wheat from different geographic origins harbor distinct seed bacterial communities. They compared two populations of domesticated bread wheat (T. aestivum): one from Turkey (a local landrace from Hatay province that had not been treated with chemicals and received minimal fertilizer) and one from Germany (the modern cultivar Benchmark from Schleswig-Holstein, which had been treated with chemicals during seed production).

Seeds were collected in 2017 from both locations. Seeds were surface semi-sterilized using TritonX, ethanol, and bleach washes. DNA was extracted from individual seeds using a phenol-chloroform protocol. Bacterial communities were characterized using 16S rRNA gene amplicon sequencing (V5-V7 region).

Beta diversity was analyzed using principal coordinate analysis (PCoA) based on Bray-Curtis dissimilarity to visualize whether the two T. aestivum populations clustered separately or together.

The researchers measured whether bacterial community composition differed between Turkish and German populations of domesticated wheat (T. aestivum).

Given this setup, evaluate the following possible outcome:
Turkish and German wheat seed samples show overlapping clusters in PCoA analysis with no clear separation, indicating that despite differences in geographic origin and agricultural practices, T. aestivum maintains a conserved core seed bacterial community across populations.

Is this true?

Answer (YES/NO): YES